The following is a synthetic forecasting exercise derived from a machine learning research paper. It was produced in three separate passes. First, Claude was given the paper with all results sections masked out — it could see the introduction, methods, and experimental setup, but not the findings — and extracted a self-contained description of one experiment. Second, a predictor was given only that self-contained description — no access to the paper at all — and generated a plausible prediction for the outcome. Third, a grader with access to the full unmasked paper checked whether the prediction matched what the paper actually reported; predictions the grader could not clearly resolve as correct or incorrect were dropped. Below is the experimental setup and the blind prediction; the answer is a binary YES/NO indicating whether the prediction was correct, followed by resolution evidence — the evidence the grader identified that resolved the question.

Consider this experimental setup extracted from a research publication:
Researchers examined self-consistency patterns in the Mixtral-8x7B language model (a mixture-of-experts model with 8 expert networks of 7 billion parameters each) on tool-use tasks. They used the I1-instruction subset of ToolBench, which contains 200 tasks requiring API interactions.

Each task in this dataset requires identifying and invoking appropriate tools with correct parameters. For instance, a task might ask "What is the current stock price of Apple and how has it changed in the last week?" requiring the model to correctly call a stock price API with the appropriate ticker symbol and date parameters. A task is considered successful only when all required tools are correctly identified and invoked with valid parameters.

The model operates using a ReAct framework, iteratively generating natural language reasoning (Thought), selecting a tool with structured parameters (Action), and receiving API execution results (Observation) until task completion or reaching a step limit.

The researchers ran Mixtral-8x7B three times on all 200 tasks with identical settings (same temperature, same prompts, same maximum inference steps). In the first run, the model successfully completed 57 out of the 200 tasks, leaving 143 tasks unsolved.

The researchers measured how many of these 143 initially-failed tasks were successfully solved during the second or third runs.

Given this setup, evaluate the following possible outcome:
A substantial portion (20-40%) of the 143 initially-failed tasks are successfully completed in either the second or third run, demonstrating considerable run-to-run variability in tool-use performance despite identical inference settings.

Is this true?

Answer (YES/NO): NO